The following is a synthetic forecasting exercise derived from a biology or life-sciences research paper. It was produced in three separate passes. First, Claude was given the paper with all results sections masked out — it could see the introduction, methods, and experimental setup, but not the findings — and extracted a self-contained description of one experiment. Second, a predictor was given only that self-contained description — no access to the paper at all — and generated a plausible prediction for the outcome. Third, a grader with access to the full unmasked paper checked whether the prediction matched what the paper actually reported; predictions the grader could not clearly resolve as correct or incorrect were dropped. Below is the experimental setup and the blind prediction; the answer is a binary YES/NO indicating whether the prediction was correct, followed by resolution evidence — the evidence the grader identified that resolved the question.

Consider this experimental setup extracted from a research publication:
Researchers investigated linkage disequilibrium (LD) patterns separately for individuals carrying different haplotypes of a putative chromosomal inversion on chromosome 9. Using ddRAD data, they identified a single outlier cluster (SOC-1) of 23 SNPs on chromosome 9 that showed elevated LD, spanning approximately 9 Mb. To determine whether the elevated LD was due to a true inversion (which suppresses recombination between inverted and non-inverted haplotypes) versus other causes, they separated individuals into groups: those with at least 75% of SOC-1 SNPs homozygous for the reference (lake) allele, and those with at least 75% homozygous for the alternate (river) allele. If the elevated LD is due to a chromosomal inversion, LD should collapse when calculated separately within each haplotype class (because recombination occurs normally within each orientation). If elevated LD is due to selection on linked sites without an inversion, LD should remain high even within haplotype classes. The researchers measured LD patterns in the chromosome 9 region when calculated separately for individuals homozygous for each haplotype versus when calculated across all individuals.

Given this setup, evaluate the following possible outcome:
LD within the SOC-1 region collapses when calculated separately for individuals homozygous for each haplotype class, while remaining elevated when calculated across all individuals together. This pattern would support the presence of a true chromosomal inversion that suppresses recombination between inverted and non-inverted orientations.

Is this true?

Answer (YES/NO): YES